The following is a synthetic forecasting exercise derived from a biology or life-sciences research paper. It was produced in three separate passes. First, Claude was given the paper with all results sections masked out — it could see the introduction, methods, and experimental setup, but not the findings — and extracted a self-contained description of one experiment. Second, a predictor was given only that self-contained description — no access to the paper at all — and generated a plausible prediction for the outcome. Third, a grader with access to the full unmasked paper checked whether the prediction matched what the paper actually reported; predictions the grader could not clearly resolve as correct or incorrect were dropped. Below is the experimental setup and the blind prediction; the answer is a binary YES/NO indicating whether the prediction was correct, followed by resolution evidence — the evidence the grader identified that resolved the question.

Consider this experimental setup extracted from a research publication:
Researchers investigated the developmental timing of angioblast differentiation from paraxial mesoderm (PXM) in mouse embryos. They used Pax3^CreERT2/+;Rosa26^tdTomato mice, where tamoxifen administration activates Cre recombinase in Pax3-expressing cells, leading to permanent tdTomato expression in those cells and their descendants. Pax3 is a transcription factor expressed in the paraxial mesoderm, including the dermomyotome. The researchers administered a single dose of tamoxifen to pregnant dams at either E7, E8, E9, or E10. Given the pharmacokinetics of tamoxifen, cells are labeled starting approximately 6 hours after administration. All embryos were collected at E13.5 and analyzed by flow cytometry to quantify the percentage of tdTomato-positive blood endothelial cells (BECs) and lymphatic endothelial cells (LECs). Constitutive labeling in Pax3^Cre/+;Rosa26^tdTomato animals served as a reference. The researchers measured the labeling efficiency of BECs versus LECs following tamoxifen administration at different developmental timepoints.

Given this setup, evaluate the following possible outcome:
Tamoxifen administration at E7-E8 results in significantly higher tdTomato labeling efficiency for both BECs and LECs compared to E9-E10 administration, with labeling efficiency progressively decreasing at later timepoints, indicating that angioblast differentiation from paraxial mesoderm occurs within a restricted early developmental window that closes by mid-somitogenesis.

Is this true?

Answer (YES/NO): NO